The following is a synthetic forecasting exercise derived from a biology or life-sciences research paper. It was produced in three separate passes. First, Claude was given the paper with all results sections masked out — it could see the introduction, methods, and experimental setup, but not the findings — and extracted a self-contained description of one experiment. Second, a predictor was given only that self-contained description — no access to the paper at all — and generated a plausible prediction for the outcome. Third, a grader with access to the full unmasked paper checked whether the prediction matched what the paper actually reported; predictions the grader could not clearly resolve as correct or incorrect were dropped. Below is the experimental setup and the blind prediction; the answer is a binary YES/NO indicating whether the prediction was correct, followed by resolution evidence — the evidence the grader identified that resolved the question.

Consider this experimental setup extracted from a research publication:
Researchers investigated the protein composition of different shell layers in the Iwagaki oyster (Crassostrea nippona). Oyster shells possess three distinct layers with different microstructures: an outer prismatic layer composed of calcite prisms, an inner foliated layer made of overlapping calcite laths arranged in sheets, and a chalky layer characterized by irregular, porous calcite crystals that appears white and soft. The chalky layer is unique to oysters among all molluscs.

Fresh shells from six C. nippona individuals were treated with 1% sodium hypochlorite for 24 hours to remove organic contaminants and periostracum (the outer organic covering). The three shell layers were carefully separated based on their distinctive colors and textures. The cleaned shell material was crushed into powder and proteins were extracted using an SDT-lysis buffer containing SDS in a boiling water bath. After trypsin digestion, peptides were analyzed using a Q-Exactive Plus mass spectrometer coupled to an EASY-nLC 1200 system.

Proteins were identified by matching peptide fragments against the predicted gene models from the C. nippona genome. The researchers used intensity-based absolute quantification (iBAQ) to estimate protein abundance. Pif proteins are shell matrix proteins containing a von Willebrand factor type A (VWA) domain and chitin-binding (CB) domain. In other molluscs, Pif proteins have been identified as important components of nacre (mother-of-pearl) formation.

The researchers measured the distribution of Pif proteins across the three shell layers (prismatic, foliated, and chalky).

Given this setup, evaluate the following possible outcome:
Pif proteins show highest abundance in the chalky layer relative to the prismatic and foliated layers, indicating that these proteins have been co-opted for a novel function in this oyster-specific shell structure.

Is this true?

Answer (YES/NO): NO